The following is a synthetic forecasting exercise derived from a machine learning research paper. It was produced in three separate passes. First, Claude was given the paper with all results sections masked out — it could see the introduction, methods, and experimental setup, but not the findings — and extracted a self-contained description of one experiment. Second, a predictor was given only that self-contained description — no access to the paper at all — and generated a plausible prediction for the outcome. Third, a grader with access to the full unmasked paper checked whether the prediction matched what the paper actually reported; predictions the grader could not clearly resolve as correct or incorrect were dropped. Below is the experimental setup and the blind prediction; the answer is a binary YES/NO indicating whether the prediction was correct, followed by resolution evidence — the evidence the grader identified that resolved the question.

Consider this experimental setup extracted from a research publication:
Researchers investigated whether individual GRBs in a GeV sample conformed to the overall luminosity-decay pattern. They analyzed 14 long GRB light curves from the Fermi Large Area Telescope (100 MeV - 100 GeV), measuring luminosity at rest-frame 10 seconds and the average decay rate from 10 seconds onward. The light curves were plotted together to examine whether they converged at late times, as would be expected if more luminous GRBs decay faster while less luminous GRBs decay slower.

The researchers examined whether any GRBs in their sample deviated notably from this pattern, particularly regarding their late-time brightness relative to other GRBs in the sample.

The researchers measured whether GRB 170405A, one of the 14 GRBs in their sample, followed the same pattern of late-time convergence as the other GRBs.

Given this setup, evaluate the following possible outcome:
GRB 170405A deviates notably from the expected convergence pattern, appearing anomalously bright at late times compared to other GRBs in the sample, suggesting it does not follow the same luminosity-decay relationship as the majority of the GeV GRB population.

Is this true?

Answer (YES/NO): YES